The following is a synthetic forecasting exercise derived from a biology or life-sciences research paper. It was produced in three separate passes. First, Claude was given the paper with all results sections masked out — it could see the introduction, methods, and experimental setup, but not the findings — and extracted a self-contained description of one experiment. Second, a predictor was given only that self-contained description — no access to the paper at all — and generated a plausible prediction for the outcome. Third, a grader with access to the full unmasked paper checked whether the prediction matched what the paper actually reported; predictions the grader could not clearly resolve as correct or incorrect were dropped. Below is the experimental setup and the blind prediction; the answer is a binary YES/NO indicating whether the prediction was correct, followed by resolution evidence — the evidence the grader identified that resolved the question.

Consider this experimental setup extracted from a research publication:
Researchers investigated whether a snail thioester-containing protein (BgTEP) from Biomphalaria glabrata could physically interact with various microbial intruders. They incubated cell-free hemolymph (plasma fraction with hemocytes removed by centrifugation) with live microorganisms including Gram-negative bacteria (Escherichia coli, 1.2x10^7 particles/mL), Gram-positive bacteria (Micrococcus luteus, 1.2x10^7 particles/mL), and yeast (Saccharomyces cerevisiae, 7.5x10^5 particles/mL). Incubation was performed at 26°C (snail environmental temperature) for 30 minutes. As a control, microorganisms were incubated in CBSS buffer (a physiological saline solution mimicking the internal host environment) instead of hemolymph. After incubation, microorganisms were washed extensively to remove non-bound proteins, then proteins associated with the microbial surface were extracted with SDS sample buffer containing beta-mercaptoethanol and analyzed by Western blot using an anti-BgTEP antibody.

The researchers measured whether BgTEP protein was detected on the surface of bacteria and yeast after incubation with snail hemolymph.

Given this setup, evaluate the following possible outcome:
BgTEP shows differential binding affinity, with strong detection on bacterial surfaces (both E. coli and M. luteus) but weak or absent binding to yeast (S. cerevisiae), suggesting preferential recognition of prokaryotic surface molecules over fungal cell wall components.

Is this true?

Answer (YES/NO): NO